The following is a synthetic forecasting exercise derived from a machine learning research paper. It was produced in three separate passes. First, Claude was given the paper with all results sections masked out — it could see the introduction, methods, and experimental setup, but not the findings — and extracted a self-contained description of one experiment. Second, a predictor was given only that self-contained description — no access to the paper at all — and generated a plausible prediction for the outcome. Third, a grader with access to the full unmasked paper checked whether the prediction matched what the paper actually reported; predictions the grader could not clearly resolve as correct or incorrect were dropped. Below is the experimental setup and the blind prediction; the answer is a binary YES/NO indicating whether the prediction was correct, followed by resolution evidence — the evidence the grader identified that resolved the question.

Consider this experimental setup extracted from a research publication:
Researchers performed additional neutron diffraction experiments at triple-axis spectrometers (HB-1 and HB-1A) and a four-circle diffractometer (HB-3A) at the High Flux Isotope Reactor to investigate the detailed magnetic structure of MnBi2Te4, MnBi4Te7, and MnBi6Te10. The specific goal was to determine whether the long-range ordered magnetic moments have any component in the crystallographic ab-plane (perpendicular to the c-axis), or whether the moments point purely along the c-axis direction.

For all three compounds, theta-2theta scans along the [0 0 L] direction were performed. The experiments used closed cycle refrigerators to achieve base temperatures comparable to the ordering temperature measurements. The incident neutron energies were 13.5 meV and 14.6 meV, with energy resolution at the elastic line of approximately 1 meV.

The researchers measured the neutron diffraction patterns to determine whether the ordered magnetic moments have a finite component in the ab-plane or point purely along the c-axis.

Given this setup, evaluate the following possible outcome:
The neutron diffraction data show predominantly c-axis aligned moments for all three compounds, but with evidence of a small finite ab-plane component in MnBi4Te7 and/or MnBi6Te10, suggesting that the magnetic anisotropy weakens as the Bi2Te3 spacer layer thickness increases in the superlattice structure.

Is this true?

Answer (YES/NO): NO